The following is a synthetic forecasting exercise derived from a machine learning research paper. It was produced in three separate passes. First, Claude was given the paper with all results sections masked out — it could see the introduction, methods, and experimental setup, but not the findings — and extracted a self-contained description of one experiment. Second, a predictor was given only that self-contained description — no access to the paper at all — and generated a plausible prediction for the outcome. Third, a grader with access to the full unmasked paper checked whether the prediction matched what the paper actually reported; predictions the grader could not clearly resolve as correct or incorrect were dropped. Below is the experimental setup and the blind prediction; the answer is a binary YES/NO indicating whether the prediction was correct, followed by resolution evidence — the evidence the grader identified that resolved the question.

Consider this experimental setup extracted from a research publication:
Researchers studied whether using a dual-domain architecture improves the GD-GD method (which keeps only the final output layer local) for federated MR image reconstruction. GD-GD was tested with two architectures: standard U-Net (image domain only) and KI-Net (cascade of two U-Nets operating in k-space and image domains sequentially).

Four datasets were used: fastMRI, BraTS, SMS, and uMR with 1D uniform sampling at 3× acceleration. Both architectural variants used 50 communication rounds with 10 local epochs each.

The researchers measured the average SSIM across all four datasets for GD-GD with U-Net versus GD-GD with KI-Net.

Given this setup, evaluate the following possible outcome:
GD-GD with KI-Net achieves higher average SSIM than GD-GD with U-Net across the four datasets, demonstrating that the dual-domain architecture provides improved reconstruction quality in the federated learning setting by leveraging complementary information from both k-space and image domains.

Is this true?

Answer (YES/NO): YES